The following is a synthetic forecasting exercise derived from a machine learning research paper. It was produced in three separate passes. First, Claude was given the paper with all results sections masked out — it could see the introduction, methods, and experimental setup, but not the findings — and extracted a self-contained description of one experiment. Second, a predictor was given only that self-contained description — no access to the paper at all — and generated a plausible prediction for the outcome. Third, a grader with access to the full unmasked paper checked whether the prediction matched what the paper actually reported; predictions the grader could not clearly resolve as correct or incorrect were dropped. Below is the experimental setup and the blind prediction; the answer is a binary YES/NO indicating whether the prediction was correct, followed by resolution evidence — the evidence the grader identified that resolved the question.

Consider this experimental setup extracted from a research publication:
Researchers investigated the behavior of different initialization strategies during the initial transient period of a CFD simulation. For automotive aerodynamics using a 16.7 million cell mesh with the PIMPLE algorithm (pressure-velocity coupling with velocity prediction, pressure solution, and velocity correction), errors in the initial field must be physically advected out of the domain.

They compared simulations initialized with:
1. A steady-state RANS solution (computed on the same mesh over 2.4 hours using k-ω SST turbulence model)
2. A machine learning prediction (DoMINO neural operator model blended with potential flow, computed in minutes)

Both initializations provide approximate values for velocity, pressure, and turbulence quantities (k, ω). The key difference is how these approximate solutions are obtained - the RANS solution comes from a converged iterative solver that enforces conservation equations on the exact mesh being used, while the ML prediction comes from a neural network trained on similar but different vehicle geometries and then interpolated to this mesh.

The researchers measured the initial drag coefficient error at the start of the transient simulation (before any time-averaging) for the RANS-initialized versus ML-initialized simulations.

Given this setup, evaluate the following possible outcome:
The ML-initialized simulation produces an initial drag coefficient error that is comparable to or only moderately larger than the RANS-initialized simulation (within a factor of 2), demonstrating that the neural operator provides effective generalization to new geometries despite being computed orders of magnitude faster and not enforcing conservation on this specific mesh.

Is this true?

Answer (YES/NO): YES